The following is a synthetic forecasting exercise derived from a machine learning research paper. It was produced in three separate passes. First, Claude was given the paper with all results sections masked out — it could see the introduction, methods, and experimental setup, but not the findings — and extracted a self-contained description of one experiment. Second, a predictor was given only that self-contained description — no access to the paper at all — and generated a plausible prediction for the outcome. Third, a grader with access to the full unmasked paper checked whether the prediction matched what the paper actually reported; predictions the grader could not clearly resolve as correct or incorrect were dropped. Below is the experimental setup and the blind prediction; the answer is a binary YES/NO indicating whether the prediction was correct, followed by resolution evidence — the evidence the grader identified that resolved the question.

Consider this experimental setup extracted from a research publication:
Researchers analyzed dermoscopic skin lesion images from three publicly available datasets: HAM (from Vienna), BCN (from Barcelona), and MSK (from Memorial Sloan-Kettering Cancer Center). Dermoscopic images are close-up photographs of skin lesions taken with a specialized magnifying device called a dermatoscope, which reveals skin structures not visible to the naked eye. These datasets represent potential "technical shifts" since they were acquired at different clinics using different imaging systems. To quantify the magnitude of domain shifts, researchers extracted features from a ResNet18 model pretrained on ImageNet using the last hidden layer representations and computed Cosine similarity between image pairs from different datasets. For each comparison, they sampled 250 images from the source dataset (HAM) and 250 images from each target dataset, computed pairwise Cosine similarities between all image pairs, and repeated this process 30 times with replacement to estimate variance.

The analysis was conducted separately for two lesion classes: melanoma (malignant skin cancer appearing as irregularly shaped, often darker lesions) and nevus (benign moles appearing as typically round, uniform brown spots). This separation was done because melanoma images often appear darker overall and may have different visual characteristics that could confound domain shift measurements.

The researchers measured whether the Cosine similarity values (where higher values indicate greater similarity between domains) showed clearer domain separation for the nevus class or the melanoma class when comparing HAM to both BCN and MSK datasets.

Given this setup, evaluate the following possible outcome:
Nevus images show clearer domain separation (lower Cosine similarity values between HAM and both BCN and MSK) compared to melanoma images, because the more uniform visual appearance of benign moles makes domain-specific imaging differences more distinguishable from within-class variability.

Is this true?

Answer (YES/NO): NO